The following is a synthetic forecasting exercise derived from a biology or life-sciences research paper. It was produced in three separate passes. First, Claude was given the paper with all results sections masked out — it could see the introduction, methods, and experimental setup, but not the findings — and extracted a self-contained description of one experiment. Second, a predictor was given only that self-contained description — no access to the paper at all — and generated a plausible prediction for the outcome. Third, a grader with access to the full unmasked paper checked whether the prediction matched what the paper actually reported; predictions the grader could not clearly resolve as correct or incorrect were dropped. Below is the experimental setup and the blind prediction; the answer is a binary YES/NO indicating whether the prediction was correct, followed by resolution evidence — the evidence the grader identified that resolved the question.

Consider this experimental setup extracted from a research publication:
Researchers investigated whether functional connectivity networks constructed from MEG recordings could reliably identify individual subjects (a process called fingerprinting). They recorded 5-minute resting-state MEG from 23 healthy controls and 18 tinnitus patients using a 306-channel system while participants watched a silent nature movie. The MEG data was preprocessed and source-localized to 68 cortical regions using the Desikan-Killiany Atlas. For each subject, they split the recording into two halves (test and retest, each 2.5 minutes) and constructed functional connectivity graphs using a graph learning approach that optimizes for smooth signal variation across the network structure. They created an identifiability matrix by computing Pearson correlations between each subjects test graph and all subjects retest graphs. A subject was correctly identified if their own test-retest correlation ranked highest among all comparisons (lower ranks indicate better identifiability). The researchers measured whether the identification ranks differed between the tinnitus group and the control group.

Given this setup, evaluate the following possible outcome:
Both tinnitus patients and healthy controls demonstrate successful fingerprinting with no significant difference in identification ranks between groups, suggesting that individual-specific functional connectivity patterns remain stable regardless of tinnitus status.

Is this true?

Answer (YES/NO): YES